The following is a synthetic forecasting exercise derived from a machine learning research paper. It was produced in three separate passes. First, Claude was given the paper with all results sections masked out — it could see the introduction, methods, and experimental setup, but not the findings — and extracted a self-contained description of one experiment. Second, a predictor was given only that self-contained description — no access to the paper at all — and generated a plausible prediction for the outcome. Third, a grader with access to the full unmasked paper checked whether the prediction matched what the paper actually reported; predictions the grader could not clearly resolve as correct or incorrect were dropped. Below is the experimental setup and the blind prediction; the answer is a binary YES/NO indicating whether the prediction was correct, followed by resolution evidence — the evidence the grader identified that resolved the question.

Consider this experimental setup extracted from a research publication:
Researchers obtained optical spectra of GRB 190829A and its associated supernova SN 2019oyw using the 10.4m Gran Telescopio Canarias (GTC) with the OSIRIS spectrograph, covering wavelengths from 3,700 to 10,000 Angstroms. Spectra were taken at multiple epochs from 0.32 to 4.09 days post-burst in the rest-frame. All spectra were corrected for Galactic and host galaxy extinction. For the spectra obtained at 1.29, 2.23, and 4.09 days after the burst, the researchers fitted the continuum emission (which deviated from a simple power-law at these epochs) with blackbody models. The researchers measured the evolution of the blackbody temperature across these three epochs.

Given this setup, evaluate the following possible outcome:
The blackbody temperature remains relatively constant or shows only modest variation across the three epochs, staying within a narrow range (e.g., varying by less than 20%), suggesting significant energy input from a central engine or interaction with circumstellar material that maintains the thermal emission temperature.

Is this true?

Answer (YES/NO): NO